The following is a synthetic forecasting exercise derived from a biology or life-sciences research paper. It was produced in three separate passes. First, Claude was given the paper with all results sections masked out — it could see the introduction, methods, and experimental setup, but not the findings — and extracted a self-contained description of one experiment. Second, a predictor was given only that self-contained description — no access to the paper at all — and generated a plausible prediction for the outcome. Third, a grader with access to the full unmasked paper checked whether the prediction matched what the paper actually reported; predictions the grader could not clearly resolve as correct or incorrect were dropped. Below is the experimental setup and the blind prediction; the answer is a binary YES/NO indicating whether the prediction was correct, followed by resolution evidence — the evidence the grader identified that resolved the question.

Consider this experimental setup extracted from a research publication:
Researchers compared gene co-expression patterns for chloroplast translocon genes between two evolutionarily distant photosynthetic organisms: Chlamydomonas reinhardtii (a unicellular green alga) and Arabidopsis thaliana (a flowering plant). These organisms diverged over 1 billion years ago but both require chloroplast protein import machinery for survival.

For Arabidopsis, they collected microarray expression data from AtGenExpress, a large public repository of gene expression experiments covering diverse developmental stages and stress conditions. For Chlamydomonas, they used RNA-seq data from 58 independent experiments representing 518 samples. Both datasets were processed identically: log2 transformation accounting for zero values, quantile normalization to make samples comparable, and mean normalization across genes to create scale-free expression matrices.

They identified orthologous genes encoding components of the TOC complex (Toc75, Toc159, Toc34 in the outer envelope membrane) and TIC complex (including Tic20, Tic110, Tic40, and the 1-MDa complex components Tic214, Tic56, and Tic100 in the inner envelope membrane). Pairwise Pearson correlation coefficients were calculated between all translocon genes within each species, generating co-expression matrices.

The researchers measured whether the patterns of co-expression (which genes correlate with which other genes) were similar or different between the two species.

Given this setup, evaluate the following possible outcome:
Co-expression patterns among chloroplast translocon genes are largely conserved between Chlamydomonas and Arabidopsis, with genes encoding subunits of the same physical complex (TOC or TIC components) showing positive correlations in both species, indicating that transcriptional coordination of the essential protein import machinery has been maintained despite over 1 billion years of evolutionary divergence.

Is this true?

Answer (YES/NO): YES